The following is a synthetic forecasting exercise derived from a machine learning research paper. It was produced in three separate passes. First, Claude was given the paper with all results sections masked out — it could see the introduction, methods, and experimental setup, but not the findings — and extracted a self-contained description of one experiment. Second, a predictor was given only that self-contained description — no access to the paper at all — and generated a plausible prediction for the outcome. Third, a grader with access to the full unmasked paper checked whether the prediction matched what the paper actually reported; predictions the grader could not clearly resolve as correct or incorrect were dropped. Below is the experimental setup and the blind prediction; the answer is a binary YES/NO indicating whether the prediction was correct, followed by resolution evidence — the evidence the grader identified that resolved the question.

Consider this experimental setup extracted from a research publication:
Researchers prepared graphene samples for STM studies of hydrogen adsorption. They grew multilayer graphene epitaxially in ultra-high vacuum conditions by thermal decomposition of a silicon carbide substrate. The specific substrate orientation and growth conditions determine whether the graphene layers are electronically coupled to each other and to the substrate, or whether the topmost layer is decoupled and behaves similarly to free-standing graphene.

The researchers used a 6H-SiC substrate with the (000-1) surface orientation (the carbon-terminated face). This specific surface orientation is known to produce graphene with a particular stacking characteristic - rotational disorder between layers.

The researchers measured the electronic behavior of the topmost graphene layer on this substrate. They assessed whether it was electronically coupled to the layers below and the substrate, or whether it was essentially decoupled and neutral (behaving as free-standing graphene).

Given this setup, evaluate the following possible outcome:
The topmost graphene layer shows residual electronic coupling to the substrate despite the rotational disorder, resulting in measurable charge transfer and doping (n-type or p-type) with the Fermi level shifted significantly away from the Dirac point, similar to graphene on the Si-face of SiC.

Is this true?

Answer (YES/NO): NO